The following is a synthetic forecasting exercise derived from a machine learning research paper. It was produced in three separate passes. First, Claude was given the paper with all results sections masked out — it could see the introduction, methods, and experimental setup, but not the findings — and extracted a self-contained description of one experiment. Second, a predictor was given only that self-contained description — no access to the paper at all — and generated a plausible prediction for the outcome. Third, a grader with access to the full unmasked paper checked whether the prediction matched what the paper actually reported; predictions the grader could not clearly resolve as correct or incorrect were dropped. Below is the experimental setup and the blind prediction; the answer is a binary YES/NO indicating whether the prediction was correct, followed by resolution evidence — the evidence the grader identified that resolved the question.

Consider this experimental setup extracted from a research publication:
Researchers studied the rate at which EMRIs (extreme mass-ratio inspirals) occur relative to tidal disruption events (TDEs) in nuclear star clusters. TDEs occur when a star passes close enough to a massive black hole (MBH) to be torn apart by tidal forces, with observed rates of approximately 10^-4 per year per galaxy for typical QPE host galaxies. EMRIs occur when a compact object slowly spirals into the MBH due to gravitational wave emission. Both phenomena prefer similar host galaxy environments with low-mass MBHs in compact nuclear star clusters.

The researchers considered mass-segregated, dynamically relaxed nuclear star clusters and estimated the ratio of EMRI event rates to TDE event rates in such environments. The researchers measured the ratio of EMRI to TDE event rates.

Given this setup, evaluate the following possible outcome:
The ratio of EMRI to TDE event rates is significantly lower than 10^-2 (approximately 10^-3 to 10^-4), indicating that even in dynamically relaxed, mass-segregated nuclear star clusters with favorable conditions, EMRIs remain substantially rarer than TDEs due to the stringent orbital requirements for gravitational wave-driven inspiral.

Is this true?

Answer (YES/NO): NO